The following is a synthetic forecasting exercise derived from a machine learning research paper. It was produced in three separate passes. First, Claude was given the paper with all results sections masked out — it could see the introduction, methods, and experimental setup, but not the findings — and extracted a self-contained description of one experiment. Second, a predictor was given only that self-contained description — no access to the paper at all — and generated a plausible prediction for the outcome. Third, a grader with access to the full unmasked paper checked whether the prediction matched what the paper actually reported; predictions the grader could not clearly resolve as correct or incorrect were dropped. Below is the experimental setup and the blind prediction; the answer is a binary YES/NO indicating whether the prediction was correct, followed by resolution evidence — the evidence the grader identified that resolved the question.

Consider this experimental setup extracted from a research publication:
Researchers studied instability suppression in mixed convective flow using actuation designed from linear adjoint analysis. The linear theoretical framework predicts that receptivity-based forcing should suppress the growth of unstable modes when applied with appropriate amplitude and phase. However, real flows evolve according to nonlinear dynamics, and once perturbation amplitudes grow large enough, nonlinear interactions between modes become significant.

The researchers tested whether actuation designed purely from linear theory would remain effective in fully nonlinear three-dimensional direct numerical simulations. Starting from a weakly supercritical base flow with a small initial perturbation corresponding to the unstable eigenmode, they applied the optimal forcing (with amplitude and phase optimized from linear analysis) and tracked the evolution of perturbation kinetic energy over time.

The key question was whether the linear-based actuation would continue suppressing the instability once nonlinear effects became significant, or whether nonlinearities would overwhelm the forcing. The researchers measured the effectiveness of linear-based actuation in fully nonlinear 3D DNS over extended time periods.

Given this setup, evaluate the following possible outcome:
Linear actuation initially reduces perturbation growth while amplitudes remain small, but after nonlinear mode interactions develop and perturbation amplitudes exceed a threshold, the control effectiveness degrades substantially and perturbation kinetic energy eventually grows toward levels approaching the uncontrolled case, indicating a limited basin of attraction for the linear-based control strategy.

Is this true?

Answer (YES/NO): YES